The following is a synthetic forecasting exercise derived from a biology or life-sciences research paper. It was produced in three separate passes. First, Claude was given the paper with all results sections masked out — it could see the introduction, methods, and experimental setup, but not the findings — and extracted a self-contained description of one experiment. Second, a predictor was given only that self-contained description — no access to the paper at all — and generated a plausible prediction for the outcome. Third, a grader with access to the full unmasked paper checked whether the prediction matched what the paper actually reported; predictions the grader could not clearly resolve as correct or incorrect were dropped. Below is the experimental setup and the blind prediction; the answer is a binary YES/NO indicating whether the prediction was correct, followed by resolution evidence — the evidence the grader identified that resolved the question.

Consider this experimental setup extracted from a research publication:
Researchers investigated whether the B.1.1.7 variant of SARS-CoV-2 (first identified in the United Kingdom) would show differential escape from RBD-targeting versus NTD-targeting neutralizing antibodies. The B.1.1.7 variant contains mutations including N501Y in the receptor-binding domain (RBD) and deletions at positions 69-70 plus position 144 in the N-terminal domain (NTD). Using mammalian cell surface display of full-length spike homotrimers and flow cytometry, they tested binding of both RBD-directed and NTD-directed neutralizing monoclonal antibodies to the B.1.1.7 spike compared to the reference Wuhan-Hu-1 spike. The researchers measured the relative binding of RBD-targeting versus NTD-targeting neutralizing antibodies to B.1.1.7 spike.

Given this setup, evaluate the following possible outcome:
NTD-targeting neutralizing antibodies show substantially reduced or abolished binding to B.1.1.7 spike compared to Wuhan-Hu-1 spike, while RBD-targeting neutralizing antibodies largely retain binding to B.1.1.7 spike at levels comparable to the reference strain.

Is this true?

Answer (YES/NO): YES